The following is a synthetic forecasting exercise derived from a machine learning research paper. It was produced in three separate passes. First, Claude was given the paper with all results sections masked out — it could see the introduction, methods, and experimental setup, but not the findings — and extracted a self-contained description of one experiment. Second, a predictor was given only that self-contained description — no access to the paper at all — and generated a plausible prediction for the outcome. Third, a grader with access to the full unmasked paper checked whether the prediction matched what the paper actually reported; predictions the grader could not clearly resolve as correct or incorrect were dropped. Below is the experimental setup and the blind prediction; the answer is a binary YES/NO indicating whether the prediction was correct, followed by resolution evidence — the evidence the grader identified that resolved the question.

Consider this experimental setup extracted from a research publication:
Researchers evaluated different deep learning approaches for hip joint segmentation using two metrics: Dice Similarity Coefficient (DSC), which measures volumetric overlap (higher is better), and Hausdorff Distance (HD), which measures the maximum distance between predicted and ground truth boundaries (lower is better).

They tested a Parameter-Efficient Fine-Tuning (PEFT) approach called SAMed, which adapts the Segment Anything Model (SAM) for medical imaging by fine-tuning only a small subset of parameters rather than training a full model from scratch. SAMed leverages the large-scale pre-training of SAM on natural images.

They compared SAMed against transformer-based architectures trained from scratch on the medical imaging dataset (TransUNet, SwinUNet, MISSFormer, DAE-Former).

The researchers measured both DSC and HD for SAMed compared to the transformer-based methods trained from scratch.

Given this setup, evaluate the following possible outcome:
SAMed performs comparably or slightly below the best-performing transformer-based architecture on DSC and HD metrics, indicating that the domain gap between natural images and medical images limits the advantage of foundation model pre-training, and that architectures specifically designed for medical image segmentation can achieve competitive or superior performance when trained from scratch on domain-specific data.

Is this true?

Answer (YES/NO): YES